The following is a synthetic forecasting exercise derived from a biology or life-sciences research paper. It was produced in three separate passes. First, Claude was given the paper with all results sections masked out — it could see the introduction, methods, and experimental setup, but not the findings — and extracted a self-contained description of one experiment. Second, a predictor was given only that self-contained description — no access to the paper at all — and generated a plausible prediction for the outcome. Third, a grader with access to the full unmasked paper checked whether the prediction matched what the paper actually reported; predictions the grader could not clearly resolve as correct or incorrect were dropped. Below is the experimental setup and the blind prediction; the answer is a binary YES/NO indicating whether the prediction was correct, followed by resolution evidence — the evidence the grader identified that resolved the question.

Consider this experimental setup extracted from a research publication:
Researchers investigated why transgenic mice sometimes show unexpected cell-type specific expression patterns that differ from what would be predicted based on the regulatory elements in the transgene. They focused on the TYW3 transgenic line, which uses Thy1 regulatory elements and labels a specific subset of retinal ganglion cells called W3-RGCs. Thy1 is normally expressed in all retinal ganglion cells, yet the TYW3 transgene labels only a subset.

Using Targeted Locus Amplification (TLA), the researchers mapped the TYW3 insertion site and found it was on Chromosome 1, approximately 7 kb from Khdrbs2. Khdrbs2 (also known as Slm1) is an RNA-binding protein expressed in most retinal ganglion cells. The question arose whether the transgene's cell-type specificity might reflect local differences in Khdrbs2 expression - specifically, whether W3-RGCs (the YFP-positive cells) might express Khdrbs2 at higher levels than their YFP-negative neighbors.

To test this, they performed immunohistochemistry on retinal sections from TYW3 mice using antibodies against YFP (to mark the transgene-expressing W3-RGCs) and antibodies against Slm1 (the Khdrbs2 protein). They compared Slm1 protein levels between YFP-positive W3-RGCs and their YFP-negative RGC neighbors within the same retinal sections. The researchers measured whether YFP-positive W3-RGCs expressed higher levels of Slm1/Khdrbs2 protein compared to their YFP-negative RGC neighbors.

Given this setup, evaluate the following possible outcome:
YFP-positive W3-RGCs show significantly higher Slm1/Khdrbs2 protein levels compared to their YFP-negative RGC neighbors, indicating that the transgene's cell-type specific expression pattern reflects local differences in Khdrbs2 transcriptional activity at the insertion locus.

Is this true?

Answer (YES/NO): NO